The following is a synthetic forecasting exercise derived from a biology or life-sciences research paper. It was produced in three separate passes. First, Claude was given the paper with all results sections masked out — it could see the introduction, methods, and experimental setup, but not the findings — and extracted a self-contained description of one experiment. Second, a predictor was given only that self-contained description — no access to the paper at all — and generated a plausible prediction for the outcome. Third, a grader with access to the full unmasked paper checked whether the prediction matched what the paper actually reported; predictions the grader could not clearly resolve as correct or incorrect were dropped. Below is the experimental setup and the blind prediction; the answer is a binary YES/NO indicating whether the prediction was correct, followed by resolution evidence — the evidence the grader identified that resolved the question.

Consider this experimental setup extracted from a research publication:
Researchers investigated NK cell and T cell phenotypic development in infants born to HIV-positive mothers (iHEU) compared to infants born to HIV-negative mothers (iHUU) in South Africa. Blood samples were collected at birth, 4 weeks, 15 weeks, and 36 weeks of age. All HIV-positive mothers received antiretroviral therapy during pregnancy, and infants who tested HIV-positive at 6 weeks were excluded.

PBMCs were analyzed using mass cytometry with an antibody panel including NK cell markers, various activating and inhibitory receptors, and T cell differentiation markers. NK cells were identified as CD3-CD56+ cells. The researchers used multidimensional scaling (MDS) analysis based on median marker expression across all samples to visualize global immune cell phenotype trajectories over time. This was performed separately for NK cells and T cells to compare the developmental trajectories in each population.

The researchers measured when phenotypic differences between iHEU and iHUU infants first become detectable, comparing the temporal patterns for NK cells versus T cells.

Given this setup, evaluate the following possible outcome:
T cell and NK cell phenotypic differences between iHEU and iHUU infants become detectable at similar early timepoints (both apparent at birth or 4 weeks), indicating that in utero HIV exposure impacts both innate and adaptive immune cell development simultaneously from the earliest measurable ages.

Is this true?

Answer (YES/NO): NO